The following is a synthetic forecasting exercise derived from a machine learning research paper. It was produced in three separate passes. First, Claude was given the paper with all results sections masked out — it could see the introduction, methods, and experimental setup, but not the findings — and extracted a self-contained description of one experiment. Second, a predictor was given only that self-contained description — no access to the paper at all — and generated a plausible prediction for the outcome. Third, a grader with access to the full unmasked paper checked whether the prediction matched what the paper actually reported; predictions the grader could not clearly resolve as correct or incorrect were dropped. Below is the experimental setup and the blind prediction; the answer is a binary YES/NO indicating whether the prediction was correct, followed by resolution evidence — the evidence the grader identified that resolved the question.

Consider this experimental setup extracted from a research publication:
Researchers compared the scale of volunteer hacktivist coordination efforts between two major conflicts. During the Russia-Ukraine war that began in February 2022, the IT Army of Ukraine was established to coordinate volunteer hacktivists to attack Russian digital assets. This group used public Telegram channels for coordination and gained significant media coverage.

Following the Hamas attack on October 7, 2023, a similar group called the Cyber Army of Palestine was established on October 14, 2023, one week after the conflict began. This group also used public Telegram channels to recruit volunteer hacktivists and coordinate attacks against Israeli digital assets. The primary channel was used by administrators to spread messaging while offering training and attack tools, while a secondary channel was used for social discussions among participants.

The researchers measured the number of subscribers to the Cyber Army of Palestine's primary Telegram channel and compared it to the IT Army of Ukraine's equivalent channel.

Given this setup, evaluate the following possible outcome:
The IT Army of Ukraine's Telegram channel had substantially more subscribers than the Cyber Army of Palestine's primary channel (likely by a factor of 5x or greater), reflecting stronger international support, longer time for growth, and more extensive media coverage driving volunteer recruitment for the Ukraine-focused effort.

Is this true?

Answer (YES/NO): YES